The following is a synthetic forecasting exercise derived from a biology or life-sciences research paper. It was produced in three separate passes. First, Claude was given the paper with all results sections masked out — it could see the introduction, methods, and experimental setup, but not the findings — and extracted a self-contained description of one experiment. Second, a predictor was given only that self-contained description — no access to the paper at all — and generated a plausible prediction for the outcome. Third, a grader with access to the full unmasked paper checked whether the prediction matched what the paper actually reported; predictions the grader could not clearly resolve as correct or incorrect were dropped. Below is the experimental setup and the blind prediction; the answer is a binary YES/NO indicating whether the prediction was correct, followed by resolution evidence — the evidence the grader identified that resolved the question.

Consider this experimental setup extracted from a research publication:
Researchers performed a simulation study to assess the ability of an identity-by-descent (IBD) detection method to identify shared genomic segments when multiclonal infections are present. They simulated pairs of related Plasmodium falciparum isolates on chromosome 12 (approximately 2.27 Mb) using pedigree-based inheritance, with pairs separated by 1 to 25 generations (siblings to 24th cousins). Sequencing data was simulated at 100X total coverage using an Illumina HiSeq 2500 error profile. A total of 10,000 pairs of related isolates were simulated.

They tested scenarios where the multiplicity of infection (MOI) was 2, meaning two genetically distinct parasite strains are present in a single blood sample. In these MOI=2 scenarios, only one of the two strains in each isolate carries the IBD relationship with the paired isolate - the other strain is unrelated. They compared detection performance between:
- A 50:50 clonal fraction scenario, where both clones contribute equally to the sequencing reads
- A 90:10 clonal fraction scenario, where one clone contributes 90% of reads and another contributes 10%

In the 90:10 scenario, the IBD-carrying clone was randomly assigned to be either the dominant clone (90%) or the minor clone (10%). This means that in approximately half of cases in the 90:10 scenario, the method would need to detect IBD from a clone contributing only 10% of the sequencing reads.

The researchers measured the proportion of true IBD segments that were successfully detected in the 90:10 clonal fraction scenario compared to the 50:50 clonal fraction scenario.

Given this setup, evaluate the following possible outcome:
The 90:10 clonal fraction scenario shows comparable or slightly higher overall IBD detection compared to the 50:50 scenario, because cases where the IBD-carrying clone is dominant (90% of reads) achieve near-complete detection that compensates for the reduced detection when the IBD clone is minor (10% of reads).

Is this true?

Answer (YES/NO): NO